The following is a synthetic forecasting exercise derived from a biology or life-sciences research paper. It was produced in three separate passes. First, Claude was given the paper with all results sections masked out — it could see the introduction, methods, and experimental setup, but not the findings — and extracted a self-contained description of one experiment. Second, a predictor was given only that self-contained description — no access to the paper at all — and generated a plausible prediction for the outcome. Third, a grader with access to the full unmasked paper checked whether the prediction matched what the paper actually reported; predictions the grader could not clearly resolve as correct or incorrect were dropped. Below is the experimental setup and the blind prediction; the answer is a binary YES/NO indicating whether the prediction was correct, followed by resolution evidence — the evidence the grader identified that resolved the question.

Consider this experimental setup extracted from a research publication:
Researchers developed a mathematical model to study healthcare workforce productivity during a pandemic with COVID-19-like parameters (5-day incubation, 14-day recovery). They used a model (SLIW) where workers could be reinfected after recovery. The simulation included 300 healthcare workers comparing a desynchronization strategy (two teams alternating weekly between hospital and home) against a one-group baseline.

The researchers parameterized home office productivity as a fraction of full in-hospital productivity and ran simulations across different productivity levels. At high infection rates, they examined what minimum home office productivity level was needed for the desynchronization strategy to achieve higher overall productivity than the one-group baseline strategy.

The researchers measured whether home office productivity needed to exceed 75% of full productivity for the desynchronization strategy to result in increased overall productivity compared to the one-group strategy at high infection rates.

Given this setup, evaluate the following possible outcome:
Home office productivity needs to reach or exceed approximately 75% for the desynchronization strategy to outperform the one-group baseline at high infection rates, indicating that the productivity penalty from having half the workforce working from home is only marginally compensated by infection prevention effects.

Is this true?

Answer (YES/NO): NO